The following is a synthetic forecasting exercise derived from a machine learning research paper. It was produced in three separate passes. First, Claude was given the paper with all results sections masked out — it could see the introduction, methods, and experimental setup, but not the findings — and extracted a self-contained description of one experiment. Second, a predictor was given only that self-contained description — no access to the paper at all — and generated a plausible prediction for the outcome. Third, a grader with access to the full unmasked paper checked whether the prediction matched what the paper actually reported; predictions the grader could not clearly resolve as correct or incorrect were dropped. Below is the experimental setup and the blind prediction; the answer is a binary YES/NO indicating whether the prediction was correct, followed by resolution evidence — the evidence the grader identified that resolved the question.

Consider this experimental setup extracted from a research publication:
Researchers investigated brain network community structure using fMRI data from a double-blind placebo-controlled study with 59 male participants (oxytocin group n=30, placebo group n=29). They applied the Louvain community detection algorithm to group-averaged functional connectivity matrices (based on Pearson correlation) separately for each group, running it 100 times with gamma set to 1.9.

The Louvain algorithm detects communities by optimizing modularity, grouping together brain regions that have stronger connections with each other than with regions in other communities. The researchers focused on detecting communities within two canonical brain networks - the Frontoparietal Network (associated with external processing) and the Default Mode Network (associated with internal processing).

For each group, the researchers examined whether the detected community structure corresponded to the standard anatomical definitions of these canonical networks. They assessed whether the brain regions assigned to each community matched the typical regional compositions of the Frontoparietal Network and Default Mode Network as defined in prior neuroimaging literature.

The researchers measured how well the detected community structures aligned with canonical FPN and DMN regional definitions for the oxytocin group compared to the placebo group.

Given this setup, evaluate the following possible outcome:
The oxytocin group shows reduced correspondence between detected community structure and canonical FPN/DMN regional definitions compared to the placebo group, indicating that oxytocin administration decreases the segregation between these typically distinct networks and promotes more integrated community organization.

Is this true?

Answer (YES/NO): YES